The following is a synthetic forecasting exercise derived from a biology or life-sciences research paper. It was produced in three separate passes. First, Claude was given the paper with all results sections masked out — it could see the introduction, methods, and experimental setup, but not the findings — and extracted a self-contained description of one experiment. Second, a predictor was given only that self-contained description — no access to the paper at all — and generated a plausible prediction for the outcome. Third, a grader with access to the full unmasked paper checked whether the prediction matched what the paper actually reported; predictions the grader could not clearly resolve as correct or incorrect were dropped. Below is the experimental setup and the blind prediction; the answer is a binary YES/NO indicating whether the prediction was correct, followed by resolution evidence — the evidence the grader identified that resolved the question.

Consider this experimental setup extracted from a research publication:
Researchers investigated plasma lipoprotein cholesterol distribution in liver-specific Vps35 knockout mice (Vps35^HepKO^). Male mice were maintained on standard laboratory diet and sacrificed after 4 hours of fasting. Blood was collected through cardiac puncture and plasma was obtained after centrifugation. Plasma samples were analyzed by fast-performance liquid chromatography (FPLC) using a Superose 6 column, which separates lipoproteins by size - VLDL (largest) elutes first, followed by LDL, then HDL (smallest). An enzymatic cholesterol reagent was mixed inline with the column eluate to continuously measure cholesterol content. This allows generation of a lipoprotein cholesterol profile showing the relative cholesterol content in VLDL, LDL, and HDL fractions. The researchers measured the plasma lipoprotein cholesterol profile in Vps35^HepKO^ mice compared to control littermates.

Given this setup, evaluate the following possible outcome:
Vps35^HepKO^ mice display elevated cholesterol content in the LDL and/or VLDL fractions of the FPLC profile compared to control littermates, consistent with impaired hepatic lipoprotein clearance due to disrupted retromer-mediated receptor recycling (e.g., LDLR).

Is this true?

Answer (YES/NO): YES